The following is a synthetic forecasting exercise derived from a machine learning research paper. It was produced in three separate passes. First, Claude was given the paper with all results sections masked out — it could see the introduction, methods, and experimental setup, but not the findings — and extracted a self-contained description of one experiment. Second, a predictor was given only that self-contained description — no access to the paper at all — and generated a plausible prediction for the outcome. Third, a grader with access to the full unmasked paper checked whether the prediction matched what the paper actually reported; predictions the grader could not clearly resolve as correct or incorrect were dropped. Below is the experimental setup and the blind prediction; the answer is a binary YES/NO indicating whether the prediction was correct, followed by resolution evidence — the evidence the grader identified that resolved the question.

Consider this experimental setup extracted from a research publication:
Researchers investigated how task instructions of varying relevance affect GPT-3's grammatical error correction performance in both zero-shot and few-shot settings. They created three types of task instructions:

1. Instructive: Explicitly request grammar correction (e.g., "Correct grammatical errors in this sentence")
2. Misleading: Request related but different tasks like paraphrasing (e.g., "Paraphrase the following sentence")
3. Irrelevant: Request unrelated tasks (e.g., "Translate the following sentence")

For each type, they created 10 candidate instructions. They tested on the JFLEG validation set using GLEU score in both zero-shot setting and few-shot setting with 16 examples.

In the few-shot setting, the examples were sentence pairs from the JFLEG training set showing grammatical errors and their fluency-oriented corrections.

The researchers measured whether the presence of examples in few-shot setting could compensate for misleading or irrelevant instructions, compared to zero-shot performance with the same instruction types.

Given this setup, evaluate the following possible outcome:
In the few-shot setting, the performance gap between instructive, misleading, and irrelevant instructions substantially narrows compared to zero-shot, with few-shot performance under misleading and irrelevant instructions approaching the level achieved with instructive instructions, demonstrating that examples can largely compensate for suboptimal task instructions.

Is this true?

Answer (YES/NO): NO